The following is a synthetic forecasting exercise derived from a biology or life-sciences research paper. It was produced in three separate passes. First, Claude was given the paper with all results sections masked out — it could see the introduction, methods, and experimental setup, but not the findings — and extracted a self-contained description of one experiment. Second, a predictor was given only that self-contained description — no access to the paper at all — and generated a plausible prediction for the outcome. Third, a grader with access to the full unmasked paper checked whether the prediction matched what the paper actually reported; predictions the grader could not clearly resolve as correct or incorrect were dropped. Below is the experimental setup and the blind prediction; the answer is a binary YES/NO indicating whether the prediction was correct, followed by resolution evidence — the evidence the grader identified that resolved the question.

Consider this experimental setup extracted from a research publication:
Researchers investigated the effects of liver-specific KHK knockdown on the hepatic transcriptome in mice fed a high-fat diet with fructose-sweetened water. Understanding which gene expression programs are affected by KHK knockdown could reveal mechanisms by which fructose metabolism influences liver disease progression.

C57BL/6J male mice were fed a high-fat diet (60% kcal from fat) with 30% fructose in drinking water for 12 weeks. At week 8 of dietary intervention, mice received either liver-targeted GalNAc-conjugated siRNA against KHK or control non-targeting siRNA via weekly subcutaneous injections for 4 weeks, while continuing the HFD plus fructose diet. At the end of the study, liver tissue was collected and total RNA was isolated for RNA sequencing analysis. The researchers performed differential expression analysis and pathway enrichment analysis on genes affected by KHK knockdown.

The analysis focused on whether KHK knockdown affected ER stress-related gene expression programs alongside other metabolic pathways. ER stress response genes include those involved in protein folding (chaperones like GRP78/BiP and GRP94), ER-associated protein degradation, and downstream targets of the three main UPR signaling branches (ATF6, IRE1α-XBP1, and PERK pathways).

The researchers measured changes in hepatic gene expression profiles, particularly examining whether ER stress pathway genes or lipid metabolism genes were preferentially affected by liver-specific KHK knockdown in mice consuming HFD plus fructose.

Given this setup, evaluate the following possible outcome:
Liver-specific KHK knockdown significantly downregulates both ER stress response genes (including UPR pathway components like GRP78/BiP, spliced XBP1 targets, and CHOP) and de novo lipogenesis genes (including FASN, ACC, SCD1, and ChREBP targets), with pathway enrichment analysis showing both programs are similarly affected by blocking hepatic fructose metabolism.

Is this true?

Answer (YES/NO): NO